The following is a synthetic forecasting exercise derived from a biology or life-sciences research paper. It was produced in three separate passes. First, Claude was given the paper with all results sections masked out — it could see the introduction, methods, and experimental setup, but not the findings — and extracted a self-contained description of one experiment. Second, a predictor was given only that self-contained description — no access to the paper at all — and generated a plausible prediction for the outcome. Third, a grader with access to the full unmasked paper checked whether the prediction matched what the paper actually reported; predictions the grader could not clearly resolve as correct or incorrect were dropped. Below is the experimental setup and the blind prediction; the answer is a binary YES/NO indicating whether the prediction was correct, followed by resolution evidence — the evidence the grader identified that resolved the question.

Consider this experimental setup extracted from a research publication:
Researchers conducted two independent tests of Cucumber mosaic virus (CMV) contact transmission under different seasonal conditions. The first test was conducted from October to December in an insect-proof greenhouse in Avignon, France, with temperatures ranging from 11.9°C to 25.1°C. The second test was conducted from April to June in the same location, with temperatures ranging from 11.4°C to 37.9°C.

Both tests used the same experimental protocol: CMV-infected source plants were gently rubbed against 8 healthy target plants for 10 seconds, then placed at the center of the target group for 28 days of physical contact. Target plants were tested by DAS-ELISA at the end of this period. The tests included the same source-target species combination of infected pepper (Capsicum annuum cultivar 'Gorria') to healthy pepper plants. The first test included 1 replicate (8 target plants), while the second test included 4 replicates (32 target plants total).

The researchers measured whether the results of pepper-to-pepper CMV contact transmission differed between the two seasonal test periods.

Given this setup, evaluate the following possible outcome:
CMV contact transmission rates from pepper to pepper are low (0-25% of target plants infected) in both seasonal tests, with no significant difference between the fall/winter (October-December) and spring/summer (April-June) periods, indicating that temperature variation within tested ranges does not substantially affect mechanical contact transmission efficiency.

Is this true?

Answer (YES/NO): NO